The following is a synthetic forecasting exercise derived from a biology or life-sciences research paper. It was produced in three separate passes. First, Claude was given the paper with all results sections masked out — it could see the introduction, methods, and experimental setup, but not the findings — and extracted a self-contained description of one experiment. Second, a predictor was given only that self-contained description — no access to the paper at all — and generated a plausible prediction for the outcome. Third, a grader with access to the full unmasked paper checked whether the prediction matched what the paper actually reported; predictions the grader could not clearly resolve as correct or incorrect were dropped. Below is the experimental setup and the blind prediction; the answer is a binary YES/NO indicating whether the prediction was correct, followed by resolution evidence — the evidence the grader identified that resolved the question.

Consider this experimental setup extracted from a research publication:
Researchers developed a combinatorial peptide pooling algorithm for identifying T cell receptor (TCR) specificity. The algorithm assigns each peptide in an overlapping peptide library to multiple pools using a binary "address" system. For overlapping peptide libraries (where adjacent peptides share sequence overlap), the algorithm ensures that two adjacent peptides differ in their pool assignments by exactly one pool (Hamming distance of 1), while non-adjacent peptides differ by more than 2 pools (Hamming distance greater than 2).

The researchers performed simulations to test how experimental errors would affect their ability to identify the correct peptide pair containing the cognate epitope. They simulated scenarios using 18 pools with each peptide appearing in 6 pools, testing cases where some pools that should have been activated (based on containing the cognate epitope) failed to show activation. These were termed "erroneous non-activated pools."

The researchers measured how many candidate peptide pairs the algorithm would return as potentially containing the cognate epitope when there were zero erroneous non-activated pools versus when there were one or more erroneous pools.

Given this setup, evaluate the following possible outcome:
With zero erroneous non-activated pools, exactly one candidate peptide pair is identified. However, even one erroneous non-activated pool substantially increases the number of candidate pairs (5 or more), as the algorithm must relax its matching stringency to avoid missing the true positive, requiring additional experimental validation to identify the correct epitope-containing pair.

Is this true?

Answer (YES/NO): YES